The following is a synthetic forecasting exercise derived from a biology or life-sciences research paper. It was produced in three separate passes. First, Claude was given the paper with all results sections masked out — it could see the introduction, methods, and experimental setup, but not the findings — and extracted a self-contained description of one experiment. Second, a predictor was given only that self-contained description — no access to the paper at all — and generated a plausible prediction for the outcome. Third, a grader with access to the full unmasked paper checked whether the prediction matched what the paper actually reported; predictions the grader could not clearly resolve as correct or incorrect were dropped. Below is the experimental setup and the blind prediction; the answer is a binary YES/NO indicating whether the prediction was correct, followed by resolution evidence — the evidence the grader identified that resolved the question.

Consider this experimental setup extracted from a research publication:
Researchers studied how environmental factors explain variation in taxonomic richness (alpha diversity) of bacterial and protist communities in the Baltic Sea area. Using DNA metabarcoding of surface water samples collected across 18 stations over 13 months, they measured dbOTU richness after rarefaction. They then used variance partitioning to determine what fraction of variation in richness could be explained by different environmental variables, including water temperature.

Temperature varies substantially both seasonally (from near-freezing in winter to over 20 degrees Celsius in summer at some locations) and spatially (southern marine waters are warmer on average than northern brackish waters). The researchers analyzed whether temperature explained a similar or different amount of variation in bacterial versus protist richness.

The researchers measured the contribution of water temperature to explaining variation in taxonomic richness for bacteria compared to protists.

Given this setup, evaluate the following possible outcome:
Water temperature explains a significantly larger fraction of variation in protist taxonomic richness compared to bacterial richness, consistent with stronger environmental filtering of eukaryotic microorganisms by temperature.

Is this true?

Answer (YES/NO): YES